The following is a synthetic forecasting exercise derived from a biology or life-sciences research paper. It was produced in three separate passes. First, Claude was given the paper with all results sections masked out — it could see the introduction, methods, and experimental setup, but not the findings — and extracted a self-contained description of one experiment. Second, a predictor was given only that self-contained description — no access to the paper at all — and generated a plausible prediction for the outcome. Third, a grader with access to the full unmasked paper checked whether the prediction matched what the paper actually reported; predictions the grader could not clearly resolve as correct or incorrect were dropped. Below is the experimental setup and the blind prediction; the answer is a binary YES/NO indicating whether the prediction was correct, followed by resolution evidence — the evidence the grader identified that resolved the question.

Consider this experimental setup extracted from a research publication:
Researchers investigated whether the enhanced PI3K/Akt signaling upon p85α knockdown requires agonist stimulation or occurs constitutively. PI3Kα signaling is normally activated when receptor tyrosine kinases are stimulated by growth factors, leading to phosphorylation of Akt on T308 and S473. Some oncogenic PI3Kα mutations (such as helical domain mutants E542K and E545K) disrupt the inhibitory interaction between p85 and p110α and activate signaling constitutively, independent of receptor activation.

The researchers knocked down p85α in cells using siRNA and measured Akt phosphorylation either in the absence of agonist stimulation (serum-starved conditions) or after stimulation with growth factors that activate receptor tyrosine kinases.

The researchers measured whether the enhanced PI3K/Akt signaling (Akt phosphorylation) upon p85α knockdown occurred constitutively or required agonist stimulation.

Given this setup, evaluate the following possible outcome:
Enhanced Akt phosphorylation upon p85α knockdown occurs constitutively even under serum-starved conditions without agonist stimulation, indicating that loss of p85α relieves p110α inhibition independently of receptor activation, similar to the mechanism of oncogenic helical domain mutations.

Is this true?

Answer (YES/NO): NO